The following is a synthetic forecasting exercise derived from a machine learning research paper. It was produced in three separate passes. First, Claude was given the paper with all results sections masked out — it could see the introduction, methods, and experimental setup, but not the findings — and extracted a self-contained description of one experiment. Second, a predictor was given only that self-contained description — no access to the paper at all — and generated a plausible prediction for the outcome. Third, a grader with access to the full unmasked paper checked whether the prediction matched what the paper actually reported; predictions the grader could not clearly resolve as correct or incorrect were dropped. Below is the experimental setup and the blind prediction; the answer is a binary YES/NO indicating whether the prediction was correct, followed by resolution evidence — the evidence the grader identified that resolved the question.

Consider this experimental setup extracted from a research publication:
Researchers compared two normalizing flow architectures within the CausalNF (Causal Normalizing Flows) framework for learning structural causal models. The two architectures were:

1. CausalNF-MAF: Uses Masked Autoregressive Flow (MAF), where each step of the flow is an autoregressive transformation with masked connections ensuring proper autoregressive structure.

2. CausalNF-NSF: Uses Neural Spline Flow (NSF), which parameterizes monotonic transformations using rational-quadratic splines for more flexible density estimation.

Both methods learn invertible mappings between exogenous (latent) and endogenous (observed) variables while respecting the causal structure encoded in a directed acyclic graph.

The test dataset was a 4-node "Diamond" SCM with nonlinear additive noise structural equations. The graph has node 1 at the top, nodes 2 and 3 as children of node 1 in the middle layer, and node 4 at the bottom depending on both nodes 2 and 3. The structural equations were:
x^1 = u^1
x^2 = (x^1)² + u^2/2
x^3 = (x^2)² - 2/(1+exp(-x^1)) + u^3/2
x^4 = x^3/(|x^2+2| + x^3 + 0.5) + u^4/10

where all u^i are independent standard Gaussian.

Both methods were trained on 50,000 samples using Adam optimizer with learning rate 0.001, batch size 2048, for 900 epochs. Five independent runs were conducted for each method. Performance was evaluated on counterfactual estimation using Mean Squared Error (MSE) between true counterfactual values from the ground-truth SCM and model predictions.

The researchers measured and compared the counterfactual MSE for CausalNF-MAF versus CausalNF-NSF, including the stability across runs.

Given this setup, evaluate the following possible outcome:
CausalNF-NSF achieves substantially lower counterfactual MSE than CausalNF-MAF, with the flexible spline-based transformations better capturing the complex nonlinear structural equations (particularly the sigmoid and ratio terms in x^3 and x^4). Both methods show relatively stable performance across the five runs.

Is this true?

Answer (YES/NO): NO